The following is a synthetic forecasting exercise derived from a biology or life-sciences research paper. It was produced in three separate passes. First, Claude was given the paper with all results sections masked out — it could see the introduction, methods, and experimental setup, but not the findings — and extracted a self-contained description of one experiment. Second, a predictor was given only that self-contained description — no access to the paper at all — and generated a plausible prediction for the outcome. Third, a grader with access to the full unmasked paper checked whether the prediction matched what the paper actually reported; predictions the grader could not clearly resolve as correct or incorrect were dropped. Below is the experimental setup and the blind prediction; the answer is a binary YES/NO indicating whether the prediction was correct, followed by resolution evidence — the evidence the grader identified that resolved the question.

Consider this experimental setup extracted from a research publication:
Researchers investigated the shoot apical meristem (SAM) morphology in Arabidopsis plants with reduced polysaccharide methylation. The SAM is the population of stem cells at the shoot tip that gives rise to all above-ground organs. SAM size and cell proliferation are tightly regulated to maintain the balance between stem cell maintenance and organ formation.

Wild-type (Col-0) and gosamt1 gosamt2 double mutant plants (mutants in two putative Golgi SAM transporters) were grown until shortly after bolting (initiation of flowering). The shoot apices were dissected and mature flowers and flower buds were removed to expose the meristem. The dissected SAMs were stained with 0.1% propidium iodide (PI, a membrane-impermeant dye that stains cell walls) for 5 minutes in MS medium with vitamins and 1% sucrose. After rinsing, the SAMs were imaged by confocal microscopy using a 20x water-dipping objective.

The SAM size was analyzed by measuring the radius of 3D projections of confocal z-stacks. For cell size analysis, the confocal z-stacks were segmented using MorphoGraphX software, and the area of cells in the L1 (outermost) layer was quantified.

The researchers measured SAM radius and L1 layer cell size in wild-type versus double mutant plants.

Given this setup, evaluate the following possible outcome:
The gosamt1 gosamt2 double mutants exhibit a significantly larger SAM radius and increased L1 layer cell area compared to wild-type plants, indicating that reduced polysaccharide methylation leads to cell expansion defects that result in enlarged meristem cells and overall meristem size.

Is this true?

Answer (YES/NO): NO